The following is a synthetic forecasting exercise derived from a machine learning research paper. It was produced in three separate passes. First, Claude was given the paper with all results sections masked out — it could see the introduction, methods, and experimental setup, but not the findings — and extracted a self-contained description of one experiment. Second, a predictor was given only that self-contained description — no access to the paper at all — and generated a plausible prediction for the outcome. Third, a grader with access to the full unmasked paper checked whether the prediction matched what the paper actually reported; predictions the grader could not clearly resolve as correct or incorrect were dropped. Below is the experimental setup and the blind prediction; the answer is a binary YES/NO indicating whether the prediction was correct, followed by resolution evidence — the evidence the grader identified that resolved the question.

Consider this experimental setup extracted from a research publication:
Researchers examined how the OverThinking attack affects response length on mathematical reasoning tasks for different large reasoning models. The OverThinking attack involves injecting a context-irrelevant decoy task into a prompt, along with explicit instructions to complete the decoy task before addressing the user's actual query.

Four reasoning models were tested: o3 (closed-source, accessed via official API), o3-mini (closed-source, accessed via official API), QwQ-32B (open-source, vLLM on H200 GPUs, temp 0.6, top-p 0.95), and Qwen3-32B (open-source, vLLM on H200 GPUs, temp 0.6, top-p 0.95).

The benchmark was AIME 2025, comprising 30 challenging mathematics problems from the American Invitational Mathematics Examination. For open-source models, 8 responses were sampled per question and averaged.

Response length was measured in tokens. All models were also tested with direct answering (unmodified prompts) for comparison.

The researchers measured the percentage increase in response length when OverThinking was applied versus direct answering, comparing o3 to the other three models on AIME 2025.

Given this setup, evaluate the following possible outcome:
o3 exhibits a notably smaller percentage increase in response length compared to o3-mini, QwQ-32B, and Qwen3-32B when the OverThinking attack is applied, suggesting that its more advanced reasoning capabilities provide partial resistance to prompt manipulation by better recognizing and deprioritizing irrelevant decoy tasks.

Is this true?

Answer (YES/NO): NO